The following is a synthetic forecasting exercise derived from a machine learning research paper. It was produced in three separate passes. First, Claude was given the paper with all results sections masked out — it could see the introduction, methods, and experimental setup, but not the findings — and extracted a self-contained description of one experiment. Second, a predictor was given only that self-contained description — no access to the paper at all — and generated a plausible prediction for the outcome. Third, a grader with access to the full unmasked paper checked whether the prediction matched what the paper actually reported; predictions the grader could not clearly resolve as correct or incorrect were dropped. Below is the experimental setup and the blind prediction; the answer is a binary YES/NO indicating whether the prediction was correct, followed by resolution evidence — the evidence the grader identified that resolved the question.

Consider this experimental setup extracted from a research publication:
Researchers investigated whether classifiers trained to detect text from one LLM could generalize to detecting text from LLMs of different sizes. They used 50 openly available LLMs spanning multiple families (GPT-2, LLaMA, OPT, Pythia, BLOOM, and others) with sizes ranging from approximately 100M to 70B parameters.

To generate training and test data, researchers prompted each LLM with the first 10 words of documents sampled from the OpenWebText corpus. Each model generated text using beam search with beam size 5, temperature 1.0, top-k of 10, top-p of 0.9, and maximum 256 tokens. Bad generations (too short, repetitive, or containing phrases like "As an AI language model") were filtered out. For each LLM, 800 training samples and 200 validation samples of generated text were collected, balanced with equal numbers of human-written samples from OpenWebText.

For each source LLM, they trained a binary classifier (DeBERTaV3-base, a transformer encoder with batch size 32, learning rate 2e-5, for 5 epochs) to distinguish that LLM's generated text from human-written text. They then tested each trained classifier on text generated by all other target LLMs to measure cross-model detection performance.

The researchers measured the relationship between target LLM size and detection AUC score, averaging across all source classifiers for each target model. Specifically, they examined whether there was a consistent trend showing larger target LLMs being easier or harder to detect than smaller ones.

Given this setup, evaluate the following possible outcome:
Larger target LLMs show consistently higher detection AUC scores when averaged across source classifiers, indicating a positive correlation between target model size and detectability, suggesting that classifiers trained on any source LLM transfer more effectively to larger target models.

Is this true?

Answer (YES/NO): NO